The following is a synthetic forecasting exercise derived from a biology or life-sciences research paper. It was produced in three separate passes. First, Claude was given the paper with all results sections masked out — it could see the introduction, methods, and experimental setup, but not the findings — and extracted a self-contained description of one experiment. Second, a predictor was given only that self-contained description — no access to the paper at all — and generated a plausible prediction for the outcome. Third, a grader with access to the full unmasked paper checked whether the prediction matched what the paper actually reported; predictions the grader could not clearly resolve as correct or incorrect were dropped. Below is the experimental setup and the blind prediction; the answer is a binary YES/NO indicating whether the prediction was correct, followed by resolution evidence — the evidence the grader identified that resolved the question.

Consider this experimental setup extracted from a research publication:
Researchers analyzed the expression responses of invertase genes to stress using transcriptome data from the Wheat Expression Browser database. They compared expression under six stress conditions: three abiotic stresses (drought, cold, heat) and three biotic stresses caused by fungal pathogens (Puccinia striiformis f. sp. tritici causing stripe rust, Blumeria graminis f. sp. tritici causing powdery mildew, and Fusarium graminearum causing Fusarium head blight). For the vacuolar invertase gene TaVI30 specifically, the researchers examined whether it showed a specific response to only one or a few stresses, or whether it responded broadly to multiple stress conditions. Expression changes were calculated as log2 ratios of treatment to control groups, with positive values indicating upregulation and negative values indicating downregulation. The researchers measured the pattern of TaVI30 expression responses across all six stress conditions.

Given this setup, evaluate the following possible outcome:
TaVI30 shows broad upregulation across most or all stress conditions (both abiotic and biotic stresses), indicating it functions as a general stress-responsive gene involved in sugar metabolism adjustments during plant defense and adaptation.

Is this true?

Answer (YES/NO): YES